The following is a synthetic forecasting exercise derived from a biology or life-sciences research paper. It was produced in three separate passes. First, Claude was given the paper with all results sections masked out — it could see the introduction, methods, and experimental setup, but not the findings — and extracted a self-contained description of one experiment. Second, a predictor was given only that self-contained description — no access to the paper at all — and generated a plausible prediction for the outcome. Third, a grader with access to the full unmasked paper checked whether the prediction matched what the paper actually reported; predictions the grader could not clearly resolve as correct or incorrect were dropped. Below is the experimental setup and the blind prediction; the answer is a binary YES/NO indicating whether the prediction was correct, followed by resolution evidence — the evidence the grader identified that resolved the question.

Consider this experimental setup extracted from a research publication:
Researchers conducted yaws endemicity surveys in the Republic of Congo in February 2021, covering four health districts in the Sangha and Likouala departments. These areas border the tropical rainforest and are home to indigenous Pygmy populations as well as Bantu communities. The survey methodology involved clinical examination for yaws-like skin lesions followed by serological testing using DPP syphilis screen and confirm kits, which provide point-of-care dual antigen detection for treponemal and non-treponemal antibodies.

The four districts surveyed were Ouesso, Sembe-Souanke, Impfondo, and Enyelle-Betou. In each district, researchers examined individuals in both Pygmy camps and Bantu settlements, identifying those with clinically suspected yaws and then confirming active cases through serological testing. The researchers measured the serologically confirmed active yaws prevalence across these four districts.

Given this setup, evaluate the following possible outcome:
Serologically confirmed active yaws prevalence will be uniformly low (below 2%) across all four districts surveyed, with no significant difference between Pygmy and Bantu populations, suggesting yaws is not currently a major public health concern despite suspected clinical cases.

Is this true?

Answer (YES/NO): NO